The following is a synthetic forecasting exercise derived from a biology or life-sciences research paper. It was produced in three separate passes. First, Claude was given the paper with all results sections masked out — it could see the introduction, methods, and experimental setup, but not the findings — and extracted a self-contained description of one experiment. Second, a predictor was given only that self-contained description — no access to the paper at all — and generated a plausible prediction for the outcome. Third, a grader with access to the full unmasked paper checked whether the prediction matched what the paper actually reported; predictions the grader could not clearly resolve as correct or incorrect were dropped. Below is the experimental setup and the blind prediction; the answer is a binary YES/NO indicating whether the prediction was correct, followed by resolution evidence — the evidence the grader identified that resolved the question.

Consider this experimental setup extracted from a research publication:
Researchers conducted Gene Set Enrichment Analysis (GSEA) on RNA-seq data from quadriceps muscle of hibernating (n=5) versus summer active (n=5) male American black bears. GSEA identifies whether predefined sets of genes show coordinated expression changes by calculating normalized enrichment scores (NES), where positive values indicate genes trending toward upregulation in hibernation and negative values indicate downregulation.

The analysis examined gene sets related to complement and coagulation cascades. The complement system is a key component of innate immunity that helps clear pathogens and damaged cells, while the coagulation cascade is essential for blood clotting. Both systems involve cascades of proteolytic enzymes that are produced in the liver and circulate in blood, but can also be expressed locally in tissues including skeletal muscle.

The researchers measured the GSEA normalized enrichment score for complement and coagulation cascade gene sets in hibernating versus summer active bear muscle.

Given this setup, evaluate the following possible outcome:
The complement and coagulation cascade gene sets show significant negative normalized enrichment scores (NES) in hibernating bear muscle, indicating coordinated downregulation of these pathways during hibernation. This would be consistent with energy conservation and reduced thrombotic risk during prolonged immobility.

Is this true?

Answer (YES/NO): YES